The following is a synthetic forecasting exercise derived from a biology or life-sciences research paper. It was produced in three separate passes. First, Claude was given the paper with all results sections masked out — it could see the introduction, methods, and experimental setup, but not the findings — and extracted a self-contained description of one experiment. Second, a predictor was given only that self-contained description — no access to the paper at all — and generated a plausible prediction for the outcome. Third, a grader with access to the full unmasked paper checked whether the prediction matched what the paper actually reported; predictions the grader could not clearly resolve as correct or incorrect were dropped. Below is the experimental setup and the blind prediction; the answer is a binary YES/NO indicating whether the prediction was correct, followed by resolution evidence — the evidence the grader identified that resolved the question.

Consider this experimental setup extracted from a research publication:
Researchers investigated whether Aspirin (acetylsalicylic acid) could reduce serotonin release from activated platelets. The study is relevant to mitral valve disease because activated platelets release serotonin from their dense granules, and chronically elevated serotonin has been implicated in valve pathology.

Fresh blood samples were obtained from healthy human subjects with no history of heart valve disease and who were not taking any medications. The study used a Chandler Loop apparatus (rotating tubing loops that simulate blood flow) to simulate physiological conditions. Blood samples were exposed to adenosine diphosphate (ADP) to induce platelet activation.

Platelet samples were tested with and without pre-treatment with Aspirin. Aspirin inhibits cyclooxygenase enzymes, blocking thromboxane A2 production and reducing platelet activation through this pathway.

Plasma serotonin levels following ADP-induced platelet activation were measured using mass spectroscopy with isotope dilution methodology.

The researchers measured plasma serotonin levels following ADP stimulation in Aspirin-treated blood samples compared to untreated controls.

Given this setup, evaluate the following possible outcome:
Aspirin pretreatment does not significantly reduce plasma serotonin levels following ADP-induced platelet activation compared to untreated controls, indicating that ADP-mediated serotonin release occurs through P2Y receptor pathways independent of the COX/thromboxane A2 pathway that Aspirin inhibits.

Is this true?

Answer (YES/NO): YES